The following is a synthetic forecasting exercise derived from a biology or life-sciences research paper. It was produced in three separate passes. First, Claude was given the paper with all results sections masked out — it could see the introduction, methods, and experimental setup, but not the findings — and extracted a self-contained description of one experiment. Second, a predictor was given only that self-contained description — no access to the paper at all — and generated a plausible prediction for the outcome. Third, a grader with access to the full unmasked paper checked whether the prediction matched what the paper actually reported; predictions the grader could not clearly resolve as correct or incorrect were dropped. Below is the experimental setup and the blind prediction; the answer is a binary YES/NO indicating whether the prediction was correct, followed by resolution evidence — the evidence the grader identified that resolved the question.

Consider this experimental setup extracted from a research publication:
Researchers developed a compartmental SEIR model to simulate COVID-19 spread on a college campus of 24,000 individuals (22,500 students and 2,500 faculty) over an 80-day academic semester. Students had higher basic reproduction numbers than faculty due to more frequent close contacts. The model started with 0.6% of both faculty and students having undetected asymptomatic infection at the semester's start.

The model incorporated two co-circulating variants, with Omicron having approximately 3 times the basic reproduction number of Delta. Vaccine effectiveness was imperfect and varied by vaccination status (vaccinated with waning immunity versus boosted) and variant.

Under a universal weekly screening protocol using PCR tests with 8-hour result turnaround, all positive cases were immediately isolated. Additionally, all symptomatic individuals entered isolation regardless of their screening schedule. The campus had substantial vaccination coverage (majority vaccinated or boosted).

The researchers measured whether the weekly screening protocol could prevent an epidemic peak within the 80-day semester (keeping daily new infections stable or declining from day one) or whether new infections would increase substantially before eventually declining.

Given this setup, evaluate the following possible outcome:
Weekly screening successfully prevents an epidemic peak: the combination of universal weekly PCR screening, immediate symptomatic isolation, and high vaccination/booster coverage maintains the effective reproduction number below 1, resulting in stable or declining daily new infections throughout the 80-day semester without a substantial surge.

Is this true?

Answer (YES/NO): NO